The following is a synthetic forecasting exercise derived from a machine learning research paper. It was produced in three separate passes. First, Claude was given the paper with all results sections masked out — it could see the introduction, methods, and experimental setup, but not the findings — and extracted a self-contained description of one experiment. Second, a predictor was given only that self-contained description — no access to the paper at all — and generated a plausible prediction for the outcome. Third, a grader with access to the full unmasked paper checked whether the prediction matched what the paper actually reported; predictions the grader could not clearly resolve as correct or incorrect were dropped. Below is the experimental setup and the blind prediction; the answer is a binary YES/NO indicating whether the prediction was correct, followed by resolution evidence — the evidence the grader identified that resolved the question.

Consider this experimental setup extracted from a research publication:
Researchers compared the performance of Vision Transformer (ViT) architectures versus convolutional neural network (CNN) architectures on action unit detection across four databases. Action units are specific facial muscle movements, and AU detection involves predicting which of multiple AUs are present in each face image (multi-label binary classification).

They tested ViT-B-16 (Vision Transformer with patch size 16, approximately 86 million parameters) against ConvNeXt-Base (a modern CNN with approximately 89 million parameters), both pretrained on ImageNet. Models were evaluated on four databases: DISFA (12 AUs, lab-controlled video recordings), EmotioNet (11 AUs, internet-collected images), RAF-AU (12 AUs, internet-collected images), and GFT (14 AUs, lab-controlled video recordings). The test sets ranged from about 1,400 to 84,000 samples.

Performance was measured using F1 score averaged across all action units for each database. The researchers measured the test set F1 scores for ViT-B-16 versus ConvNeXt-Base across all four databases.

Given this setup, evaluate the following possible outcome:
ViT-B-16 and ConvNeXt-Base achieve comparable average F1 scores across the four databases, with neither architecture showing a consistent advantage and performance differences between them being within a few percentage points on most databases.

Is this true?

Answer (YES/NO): NO